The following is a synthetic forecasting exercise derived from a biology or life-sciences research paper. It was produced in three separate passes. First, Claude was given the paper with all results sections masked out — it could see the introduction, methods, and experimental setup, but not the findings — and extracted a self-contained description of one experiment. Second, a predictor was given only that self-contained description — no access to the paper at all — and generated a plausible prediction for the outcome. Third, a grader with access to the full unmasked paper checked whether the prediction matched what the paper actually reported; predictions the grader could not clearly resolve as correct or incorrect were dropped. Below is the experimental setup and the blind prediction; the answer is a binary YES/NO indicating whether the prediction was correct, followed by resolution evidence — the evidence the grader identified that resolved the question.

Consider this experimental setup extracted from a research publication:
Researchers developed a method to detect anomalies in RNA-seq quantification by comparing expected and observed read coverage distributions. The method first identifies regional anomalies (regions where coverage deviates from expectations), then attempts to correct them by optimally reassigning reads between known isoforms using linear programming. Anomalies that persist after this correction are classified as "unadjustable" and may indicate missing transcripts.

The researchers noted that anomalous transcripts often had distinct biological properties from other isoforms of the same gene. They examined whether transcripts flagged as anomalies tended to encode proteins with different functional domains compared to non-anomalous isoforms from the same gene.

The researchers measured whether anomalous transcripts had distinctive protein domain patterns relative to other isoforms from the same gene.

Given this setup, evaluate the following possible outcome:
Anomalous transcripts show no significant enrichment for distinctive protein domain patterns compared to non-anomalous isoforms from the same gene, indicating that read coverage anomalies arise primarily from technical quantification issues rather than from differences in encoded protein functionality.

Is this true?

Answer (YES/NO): NO